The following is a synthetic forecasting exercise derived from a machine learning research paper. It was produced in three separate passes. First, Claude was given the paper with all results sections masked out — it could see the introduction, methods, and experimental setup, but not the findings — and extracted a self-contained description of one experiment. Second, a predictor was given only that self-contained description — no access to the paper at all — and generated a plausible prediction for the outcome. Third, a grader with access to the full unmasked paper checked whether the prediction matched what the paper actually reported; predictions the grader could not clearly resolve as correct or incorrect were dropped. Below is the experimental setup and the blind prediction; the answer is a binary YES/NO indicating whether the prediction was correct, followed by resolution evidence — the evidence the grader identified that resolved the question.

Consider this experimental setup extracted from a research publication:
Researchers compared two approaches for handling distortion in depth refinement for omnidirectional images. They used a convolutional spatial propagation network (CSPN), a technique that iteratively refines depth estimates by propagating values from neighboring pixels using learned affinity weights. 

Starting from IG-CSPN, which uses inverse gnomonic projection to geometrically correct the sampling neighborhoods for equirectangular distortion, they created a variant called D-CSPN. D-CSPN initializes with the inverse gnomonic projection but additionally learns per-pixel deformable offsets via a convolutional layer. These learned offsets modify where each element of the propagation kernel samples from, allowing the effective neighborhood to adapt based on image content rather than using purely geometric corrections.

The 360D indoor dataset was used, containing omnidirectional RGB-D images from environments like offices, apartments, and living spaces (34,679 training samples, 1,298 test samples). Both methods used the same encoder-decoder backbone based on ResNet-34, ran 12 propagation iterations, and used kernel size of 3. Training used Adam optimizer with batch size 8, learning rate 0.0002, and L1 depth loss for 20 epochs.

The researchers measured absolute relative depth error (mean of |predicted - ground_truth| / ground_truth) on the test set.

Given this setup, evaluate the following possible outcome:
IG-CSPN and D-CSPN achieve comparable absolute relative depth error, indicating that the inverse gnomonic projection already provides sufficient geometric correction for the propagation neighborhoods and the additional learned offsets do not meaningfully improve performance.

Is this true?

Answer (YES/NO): NO